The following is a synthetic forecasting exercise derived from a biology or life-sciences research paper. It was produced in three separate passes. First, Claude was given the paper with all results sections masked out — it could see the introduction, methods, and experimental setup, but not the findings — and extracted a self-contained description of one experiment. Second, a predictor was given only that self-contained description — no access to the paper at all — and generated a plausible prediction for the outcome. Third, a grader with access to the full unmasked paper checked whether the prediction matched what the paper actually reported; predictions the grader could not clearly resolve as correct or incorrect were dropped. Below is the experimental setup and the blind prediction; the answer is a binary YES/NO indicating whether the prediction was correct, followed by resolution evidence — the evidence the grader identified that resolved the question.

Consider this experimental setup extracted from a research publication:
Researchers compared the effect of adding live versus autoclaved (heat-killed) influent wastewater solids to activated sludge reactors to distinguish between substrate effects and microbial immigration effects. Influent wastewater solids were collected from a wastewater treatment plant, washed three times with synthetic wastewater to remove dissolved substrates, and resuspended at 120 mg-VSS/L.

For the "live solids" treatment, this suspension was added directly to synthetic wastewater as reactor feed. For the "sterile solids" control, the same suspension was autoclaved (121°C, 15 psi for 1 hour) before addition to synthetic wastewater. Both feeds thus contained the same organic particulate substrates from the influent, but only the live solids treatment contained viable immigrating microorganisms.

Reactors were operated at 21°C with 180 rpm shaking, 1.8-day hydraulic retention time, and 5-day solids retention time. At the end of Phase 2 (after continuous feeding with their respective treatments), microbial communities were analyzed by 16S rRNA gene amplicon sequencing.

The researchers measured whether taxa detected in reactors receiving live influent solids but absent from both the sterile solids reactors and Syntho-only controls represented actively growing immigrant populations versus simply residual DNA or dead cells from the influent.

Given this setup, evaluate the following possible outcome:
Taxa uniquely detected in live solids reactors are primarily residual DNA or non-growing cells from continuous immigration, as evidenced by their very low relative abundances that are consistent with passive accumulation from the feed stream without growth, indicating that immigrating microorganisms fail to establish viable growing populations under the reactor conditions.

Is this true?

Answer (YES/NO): NO